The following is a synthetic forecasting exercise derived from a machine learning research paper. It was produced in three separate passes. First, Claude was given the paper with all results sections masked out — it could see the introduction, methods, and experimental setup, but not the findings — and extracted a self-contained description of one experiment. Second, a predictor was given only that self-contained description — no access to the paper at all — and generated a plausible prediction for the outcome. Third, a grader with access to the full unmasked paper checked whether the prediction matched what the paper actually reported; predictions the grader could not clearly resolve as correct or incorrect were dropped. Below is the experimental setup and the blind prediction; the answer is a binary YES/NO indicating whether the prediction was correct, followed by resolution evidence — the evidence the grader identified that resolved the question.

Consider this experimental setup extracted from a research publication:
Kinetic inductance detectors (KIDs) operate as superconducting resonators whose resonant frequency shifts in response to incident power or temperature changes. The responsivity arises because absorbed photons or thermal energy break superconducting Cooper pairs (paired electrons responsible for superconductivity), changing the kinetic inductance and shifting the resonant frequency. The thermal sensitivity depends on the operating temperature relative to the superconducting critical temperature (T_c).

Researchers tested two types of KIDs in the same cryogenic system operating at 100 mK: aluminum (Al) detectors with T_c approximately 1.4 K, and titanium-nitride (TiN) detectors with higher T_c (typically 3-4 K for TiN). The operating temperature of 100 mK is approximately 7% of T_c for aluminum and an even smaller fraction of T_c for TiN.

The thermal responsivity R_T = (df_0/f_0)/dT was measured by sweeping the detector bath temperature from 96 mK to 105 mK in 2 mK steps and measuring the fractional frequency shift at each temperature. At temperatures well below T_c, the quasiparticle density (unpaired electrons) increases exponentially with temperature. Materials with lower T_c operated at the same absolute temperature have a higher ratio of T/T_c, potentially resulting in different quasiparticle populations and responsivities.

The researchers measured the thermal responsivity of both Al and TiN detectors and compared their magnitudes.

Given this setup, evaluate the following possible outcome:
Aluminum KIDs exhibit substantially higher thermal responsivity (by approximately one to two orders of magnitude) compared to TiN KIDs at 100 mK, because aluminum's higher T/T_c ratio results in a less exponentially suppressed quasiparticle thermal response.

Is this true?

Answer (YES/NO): NO